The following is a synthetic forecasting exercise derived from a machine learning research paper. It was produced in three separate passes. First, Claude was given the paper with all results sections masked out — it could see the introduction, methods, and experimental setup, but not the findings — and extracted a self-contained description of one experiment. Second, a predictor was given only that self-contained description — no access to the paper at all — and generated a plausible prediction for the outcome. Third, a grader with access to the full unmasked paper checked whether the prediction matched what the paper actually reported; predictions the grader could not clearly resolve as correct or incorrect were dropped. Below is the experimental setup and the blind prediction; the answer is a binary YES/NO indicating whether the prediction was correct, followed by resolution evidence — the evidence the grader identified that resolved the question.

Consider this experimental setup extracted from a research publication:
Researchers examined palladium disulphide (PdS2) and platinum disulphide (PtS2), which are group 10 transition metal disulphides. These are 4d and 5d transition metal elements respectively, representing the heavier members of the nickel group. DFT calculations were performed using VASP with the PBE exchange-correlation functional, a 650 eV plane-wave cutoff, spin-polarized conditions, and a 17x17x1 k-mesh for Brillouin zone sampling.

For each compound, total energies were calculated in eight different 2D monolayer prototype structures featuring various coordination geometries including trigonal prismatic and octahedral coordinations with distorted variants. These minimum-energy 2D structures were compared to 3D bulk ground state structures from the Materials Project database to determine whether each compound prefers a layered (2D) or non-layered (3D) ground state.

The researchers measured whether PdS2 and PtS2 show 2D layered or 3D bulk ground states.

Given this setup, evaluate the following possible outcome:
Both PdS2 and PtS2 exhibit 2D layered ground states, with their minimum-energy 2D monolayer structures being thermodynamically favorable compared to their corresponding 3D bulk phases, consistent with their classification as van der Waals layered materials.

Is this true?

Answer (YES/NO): YES